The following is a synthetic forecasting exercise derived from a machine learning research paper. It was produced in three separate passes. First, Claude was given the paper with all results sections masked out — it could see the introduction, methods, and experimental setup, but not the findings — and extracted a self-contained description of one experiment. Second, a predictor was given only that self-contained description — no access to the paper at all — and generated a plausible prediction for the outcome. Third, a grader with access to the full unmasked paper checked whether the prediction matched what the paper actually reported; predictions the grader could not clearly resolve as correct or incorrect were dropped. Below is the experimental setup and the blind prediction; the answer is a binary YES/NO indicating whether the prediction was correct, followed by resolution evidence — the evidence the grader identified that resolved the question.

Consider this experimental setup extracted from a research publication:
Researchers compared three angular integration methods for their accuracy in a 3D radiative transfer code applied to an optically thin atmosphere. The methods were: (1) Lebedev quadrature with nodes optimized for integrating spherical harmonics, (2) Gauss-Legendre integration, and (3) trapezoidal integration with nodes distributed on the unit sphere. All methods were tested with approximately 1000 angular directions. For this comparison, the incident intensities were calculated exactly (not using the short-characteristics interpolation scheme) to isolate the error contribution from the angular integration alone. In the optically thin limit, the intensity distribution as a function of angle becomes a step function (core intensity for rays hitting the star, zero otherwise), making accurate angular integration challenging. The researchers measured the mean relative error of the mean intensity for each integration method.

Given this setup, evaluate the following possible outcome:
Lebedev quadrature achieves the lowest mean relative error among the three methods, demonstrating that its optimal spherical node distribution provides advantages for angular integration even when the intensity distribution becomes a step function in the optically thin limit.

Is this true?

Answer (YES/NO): YES